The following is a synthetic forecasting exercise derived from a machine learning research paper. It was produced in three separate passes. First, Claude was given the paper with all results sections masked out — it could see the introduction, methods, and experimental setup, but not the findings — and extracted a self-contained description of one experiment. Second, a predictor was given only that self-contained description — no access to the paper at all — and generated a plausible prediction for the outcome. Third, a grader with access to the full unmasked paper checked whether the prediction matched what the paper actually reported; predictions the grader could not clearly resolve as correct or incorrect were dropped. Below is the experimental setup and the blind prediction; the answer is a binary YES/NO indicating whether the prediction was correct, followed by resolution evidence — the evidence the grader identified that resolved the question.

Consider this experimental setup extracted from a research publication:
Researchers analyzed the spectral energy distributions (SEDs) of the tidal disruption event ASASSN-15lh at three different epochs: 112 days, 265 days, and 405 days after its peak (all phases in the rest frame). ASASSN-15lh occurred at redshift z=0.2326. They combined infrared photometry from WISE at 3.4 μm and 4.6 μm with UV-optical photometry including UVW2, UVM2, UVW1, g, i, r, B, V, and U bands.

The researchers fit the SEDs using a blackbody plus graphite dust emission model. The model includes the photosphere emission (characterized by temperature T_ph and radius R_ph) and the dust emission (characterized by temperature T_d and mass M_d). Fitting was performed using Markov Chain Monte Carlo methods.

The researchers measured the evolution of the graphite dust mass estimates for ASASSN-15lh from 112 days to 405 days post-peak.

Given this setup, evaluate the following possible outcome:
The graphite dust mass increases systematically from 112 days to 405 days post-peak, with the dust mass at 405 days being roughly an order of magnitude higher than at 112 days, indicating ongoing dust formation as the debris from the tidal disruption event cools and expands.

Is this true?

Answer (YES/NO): NO